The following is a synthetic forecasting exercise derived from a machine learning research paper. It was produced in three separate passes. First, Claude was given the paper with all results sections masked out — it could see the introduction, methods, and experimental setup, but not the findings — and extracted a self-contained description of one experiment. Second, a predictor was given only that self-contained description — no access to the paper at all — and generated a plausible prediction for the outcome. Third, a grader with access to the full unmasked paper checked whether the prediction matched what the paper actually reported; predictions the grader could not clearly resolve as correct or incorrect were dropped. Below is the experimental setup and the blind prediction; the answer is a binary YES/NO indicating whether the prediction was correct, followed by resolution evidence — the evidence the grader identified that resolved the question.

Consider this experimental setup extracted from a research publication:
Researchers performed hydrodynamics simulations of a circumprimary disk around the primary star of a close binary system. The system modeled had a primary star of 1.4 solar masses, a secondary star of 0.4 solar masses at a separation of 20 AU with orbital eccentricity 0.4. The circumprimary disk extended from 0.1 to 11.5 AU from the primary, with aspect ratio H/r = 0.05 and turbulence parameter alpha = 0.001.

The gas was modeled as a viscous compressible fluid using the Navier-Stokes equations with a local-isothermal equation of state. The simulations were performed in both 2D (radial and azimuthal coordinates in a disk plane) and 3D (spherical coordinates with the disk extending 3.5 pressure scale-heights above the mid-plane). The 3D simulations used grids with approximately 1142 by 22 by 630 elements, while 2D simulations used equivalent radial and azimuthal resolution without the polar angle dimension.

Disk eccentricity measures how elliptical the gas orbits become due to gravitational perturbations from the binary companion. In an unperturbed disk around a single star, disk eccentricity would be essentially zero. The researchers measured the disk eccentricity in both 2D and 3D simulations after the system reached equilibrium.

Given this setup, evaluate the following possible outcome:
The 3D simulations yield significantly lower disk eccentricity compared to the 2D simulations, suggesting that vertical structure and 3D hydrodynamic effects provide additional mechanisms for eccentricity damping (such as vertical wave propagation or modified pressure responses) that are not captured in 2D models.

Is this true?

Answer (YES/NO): YES